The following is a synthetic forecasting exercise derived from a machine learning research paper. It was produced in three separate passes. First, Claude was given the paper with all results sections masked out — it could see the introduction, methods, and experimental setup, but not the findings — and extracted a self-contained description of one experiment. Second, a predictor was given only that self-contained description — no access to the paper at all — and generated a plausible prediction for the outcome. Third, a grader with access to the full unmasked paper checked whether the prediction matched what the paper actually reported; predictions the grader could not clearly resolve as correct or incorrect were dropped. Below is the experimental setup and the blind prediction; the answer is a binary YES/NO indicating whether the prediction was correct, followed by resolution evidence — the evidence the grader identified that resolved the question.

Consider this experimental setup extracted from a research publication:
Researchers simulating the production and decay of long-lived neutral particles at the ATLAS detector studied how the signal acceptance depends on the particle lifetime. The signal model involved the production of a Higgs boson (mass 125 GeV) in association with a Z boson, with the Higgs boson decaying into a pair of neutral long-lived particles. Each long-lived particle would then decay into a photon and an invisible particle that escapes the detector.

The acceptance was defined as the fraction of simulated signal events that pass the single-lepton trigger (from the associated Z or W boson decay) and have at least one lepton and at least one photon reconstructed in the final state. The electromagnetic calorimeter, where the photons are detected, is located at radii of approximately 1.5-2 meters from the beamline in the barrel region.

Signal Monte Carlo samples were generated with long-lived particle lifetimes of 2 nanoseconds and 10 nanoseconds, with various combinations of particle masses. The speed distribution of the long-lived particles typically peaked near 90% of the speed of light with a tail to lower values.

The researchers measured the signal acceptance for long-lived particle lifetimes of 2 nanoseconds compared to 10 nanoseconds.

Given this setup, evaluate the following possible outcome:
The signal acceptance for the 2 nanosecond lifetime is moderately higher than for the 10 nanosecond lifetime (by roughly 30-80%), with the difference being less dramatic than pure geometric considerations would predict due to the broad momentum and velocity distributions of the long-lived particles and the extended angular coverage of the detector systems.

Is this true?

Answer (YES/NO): NO